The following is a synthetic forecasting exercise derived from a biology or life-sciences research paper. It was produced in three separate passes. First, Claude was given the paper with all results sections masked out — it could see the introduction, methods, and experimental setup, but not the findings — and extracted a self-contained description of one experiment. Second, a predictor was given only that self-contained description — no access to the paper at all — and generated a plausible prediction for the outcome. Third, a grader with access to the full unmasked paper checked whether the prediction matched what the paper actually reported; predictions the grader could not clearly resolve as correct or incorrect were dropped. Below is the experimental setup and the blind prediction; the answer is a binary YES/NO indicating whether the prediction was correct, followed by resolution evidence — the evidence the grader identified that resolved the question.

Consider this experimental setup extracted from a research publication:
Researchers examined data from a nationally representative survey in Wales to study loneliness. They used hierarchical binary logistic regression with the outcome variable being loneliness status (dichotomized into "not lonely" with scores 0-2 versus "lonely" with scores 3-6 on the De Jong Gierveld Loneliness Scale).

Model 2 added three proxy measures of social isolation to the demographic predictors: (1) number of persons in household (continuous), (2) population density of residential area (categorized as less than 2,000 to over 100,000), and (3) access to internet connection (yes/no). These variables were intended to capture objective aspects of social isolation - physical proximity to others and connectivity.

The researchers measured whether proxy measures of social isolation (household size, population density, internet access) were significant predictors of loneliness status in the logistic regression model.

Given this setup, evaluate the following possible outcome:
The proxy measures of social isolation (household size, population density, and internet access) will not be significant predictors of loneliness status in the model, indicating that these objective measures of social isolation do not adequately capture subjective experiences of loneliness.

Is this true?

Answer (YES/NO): NO